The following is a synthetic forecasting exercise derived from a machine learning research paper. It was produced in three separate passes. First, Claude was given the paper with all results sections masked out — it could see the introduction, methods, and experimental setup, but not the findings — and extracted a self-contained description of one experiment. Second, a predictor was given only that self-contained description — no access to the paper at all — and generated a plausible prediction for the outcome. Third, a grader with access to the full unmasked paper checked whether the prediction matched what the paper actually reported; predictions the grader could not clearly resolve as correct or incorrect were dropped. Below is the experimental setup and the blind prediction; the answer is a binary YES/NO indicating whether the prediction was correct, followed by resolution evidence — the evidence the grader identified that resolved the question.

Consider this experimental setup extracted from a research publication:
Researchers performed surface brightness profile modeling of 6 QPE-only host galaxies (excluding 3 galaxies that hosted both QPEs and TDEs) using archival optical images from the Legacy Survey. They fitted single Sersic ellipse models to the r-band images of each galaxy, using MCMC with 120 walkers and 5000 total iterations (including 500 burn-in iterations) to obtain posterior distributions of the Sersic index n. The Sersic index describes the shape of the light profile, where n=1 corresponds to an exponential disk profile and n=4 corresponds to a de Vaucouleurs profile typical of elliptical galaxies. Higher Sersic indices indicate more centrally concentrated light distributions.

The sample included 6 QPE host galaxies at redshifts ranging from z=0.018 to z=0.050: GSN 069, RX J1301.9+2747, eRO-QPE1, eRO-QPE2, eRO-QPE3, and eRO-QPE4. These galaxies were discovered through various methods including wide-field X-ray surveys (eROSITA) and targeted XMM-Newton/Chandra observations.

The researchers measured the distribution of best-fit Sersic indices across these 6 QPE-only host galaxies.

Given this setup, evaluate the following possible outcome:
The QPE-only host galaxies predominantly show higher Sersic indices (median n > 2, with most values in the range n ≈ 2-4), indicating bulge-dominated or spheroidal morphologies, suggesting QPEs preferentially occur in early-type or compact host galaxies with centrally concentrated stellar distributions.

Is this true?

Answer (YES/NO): YES